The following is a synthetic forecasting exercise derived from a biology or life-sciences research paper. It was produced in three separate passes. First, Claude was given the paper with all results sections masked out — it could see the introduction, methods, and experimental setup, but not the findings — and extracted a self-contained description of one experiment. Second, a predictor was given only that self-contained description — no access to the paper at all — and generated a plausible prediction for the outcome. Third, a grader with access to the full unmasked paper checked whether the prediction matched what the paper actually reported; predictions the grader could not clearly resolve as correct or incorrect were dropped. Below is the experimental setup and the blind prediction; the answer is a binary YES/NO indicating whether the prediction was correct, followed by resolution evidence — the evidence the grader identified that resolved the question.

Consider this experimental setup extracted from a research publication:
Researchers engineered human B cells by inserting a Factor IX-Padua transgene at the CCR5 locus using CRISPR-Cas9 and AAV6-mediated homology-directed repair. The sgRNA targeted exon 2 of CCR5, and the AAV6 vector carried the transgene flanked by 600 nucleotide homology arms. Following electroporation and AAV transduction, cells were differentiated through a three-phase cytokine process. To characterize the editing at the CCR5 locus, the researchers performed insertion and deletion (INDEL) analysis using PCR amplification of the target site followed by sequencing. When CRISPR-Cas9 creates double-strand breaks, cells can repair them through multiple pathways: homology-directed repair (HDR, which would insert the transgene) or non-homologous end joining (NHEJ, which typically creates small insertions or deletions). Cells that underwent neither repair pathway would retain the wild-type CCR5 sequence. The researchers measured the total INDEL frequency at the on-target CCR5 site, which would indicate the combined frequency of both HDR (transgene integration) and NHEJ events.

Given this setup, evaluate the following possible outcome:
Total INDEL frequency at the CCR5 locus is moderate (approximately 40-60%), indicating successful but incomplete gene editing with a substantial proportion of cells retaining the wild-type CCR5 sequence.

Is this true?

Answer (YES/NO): NO